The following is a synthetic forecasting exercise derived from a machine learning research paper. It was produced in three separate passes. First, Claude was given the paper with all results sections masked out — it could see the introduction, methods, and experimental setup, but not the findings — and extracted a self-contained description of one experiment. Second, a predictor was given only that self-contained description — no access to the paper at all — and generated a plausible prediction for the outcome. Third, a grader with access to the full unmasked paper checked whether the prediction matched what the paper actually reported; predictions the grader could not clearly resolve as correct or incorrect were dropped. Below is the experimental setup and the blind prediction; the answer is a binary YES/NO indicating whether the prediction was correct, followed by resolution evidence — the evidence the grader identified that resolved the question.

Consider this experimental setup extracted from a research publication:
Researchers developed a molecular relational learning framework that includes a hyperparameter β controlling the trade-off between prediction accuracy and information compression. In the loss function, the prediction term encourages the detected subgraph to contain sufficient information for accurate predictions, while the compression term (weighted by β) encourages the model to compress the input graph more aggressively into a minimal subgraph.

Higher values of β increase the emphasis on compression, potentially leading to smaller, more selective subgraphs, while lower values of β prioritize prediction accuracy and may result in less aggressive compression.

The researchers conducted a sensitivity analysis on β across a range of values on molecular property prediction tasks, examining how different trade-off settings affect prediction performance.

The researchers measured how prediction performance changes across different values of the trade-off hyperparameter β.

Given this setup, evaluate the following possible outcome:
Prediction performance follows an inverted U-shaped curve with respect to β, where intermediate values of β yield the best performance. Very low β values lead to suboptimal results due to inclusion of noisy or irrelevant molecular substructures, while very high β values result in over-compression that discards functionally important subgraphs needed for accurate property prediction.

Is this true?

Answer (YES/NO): YES